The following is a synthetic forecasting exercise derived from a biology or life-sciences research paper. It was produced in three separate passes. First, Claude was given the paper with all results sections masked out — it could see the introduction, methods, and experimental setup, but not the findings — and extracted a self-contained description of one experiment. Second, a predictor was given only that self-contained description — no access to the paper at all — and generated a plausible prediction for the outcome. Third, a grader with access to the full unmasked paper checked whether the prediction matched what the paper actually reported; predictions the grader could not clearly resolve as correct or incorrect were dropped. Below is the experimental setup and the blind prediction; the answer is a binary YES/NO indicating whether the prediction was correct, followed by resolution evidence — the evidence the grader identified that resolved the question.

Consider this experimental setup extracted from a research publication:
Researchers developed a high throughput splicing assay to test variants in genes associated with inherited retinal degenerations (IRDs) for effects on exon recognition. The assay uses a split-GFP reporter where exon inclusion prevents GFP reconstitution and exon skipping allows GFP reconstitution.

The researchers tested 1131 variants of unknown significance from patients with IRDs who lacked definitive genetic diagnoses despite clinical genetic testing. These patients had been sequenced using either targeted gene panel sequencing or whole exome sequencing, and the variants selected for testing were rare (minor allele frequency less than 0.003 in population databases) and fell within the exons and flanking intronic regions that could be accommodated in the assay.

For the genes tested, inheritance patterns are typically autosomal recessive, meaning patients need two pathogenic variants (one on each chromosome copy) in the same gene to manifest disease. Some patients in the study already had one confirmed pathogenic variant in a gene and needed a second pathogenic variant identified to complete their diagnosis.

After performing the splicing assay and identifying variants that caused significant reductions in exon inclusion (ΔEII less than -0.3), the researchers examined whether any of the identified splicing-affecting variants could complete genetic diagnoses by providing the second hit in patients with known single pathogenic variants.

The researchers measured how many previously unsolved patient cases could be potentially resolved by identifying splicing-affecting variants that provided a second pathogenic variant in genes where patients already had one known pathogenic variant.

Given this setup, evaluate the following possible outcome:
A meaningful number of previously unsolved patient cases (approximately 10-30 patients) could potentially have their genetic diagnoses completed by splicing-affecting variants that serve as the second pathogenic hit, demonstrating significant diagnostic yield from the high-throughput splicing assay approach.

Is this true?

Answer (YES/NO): YES